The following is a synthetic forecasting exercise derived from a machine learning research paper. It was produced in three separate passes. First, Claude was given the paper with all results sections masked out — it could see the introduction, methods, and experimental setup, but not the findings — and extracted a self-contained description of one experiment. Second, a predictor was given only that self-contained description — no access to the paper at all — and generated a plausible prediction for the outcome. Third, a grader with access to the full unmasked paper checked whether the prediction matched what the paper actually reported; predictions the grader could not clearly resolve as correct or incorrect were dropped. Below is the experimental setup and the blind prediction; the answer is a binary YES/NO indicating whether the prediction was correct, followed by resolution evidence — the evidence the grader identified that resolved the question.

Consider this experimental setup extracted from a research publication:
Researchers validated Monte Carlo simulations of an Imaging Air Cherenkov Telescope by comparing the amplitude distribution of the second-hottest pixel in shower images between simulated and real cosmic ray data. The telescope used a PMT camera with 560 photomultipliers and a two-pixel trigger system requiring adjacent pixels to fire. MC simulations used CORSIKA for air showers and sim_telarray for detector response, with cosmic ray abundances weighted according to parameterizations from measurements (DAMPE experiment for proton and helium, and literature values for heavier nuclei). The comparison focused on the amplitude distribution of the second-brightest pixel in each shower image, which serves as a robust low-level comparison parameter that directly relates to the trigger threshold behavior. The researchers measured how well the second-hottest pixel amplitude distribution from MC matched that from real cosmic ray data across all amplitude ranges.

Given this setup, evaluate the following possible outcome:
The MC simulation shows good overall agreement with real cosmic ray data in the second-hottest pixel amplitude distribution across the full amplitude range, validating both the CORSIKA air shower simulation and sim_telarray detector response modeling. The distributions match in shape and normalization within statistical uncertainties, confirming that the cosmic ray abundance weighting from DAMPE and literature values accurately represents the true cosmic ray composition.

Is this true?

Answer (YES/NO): NO